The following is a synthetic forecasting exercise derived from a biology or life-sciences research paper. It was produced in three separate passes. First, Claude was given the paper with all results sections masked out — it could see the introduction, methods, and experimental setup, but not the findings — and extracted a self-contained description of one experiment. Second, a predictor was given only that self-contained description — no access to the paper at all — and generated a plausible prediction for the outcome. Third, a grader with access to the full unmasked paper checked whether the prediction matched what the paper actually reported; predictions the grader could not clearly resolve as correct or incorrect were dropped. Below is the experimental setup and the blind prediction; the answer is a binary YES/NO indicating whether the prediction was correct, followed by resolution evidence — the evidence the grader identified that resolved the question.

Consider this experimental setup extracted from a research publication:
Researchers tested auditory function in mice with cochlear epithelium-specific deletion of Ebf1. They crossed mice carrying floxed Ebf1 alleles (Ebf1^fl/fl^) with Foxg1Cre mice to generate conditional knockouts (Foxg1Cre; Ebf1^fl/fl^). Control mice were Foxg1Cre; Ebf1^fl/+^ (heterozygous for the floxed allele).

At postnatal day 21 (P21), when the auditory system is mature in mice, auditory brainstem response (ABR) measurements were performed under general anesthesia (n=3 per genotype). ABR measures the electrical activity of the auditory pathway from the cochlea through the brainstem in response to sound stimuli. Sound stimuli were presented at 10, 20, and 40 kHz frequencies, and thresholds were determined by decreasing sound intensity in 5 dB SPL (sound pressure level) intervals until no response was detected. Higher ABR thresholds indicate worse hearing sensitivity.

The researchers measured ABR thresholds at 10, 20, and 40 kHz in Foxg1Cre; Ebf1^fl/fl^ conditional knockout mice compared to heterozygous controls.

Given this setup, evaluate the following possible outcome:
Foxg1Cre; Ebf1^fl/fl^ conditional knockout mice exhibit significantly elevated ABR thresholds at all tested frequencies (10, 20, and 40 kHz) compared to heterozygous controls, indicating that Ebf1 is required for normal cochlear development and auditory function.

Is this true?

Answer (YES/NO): YES